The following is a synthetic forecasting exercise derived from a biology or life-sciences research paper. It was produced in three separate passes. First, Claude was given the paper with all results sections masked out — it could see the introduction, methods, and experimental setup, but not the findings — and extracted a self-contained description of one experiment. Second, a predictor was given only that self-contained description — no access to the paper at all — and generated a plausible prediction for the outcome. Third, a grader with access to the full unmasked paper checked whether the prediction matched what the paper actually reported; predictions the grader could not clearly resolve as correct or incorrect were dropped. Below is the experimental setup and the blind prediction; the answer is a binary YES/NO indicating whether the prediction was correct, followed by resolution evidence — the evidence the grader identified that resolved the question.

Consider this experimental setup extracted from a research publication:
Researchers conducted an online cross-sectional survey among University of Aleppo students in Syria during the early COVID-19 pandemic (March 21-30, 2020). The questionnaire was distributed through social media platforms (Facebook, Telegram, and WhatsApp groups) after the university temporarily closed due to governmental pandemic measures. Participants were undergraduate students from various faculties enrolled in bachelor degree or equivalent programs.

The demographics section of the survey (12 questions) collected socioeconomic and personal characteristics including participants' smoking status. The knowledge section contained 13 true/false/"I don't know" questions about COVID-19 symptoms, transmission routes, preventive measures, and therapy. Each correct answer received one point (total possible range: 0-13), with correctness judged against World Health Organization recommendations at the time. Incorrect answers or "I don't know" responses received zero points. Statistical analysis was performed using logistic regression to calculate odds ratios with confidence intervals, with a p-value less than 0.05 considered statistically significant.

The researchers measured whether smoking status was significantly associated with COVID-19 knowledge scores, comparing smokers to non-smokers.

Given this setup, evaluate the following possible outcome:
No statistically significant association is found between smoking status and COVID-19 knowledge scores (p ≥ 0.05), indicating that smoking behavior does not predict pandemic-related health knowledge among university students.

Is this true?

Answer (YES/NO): NO